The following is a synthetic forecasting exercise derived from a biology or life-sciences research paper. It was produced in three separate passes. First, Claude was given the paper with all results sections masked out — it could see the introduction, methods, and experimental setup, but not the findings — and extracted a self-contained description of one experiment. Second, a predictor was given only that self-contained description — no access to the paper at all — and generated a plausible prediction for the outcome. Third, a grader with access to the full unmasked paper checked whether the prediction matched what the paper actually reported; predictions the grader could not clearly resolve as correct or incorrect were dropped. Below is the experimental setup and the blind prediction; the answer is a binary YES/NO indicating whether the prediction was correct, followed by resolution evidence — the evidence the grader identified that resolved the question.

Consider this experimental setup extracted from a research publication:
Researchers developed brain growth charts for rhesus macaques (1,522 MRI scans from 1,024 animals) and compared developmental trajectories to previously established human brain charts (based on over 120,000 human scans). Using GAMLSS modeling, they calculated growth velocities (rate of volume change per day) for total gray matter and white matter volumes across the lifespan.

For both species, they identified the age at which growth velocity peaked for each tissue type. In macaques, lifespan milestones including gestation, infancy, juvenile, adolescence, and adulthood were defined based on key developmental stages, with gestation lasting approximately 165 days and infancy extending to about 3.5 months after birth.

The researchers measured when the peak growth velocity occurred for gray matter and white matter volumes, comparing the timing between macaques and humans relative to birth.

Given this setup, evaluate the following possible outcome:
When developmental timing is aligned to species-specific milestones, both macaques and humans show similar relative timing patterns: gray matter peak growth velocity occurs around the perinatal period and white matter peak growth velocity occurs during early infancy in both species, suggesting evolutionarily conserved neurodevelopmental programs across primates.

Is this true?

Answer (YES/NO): NO